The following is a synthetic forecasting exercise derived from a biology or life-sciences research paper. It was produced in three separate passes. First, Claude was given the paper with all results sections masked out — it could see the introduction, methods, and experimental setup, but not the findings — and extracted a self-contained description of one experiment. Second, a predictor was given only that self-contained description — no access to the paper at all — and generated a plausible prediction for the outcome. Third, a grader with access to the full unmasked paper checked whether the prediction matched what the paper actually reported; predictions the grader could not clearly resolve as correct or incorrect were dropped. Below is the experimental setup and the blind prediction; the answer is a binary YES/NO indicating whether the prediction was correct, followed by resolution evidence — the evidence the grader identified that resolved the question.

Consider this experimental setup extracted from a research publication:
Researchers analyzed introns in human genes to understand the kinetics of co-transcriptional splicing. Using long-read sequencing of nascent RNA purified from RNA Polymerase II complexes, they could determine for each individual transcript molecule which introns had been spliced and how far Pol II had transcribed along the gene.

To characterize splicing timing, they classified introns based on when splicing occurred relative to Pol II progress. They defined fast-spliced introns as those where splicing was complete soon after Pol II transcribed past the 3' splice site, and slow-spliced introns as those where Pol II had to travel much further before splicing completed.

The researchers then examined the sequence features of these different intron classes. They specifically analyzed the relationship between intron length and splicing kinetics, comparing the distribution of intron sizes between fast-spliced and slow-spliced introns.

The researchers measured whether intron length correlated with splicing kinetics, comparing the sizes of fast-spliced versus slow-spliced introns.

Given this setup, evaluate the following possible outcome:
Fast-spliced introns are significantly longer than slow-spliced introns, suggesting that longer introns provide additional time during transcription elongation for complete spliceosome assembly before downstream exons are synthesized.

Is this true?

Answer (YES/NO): YES